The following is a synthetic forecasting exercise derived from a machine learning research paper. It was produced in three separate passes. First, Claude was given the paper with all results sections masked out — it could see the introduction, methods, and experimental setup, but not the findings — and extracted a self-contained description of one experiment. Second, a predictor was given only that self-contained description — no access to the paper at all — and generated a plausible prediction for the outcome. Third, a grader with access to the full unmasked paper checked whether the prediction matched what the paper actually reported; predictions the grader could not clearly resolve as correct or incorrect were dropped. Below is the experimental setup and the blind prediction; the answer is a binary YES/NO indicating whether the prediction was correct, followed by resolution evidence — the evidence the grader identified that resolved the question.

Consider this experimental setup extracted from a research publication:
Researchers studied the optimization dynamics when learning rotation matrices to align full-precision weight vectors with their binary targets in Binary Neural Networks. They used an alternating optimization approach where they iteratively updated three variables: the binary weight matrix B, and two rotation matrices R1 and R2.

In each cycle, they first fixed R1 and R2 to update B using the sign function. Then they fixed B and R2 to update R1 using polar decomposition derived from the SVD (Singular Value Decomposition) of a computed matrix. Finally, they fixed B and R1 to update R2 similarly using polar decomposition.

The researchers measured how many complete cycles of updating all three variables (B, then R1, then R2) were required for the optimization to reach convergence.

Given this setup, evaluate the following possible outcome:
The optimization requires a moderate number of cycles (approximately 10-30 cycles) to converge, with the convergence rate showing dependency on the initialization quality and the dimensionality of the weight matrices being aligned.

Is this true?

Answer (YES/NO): NO